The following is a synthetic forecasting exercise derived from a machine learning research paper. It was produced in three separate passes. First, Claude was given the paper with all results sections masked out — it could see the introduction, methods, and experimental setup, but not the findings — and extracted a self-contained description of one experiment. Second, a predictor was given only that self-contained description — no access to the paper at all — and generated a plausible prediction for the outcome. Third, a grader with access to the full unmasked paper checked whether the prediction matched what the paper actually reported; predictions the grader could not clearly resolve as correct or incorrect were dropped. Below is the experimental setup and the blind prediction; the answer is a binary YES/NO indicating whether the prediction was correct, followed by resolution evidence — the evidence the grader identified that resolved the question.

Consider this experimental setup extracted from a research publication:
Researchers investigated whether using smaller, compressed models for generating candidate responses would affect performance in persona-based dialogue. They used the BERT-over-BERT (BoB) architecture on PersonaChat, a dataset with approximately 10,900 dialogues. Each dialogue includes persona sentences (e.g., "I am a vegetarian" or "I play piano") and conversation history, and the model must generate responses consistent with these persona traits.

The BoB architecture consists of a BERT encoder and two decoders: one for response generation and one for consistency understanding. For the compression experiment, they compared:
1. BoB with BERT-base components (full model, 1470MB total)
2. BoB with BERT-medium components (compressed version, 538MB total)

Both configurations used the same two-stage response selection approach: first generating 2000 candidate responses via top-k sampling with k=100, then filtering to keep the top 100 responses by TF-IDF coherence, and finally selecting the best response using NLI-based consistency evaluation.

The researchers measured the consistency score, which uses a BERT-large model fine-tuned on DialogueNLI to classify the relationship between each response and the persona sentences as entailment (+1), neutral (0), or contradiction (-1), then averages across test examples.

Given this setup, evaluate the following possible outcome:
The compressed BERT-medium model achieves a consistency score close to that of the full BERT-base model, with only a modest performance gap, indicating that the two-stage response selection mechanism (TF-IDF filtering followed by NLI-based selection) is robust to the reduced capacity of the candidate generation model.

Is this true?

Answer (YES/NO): NO